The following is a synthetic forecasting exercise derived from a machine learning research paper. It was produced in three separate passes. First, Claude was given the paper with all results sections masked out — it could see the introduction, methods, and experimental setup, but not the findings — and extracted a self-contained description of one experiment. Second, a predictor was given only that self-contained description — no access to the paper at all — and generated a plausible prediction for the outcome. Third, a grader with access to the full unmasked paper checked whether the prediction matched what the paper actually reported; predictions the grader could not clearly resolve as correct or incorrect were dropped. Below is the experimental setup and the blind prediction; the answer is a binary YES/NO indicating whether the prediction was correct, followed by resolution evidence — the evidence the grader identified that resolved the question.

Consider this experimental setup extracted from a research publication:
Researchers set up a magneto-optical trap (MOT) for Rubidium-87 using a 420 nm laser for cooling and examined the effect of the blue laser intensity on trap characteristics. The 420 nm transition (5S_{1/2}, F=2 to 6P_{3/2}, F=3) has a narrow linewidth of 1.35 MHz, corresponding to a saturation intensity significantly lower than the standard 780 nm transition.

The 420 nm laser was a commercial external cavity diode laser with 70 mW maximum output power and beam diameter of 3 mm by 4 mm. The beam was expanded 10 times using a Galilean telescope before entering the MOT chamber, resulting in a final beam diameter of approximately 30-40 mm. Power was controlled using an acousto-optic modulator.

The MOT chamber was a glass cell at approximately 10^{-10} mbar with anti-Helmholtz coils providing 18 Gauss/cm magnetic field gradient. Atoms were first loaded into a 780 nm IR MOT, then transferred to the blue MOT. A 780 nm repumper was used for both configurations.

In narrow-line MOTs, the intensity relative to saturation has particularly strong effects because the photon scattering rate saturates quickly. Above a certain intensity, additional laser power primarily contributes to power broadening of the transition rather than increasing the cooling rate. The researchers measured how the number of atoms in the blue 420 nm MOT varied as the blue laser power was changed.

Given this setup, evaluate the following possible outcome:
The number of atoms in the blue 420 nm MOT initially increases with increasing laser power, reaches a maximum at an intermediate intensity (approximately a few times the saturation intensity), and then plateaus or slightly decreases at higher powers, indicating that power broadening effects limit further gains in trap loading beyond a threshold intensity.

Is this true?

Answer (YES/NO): NO